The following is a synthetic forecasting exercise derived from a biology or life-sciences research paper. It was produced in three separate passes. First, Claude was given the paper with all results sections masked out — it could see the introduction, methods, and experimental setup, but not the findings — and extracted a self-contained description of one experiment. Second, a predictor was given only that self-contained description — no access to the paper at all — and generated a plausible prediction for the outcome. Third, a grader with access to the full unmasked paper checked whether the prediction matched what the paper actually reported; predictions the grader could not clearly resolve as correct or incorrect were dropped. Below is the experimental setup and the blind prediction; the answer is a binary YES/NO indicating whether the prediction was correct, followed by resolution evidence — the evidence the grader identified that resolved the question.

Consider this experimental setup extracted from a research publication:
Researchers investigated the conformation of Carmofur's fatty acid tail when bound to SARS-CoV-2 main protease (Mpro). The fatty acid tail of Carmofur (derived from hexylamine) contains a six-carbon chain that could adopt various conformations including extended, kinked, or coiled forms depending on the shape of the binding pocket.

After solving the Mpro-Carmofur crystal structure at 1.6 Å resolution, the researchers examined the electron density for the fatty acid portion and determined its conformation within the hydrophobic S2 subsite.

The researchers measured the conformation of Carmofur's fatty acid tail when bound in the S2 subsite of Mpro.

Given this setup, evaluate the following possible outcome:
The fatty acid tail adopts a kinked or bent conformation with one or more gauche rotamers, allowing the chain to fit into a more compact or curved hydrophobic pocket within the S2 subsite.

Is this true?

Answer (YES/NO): NO